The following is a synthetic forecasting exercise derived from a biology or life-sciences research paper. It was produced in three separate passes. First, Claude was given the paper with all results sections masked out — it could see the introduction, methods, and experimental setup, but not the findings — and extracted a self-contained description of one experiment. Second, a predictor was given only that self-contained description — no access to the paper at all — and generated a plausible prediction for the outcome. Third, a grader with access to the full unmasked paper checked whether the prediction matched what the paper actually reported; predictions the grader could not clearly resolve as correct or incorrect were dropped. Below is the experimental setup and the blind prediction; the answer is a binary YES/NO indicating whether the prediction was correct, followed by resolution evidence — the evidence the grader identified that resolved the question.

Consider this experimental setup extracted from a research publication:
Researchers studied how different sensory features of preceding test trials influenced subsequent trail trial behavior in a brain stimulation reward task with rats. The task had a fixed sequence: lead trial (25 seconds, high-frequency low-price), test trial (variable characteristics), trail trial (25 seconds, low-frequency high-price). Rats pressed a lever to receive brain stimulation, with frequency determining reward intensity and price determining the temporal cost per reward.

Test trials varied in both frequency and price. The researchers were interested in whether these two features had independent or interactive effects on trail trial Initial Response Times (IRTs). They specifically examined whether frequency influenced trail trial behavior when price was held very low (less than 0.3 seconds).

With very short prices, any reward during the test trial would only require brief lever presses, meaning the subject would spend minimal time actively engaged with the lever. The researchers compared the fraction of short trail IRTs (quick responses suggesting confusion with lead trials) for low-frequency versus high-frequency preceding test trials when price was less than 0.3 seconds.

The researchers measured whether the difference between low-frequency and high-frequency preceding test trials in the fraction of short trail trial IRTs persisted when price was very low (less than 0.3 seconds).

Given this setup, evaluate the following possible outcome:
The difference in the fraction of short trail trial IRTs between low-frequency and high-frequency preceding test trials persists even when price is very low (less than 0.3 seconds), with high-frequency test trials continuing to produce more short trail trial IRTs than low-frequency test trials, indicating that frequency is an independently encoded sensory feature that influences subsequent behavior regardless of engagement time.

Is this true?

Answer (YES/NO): NO